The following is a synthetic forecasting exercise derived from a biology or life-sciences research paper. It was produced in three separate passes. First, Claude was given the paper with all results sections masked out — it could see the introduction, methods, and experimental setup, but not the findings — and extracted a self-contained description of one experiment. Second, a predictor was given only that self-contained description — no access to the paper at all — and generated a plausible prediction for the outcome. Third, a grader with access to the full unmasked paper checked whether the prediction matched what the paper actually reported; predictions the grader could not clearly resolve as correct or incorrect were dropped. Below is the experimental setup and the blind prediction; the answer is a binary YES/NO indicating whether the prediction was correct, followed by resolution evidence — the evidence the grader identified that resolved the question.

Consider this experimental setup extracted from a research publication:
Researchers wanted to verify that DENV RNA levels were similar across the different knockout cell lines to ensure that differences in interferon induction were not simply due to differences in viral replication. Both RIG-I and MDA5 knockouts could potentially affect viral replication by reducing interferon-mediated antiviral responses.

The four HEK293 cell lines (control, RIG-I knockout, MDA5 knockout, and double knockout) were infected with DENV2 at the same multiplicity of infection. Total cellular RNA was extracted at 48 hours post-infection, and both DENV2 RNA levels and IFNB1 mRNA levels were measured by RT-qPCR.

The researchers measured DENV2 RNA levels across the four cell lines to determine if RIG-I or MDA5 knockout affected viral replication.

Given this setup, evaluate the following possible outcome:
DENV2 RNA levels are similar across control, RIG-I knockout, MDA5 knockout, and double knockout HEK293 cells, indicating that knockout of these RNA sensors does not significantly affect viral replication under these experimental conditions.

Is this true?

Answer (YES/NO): YES